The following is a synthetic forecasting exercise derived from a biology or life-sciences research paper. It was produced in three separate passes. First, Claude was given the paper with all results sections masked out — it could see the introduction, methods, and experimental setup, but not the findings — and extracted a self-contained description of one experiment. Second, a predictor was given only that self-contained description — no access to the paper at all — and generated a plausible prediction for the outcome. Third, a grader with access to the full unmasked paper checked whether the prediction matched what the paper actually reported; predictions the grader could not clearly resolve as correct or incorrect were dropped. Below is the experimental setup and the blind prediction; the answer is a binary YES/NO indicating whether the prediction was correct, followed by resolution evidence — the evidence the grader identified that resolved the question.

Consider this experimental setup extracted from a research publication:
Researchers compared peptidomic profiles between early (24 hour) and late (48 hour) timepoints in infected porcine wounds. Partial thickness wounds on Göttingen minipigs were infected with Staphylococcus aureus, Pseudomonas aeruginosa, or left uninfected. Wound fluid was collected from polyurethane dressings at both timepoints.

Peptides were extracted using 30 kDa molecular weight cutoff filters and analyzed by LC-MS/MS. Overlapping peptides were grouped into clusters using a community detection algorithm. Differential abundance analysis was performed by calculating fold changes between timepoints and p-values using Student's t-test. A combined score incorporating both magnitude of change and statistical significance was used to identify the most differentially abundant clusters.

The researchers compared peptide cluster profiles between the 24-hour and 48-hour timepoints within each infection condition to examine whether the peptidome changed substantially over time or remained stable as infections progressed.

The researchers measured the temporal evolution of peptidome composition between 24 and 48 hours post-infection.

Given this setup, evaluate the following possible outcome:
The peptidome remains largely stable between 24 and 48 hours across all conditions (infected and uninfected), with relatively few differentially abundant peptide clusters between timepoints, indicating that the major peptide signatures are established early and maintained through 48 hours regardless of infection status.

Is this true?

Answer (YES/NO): NO